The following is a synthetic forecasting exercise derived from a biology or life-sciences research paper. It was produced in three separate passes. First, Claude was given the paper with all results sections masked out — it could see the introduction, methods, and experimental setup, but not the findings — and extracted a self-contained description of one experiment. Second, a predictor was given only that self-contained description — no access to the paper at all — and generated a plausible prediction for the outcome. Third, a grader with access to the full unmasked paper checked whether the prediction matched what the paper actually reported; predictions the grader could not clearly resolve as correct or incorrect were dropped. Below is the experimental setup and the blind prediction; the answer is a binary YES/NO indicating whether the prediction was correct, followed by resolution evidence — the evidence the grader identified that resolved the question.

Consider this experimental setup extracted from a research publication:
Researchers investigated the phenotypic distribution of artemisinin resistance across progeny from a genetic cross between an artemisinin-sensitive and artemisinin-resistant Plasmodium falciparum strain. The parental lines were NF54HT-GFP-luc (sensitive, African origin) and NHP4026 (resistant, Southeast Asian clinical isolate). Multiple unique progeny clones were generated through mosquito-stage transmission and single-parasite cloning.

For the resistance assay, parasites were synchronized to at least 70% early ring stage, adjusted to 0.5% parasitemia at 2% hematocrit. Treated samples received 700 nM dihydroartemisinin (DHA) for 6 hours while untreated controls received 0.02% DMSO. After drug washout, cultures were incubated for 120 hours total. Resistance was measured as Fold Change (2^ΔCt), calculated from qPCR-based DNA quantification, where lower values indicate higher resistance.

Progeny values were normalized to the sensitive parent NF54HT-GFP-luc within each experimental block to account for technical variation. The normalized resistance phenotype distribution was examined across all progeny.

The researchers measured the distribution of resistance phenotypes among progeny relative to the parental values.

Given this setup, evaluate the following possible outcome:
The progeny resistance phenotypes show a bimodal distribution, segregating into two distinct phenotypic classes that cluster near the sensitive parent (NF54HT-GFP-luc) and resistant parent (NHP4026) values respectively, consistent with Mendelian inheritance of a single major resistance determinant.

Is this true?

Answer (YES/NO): NO